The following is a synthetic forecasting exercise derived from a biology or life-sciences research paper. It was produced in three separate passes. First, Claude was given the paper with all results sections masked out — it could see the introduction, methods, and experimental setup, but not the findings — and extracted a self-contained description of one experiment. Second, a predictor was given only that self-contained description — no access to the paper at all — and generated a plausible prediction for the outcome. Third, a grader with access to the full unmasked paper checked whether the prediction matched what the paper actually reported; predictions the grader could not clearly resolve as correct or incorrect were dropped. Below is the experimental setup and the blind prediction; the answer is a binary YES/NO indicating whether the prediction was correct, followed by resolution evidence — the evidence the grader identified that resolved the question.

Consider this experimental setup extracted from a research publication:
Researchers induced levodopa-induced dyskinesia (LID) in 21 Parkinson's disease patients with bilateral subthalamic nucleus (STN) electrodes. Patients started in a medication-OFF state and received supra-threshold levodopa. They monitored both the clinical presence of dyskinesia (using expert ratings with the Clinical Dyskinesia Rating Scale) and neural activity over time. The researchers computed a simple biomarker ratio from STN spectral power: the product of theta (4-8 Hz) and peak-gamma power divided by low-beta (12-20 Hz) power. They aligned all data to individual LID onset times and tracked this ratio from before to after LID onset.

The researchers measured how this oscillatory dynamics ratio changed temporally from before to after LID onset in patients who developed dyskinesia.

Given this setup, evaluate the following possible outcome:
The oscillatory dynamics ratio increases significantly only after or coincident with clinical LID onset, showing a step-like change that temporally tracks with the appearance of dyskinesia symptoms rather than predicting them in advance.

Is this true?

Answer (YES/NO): NO